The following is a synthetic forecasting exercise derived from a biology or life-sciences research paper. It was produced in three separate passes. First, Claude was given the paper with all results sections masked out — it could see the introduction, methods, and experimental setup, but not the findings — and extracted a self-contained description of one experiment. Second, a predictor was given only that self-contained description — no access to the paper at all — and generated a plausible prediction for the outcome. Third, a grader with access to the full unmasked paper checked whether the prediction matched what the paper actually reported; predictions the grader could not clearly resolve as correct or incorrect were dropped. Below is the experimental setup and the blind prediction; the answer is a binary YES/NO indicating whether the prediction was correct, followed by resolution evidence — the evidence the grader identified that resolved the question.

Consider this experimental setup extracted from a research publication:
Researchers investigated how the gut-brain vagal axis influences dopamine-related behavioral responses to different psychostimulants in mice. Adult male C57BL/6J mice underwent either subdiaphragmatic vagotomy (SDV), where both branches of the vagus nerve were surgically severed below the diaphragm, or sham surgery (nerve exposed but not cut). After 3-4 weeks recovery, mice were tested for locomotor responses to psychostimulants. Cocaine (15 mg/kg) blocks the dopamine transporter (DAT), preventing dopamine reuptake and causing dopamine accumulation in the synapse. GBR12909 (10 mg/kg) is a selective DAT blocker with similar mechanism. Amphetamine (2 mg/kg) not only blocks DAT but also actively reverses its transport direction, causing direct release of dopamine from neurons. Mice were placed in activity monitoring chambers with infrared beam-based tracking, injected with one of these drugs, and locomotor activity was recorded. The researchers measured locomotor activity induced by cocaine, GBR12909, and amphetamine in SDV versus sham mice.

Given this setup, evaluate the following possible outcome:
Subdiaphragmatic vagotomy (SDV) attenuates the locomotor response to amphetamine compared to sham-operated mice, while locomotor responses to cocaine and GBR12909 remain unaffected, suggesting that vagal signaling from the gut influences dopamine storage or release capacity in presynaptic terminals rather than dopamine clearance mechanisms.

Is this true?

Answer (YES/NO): NO